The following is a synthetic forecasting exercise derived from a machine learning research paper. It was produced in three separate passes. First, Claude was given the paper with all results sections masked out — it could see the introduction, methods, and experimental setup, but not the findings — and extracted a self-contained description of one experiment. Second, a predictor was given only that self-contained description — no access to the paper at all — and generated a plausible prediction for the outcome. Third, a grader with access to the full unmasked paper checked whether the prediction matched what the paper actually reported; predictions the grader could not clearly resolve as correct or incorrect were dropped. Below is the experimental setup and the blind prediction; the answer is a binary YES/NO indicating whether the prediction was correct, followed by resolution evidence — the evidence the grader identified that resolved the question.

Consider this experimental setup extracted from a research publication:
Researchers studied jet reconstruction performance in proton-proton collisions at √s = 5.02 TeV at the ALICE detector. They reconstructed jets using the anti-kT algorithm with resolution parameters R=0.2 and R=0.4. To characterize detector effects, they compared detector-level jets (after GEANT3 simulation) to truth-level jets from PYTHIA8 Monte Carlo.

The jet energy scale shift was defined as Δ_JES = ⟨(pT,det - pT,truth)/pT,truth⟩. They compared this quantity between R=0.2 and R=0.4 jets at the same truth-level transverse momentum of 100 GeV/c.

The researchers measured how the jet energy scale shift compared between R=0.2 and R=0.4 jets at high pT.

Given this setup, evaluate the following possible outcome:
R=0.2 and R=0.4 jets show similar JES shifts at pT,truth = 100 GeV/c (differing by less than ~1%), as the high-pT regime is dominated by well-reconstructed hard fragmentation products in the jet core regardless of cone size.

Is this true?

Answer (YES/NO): NO